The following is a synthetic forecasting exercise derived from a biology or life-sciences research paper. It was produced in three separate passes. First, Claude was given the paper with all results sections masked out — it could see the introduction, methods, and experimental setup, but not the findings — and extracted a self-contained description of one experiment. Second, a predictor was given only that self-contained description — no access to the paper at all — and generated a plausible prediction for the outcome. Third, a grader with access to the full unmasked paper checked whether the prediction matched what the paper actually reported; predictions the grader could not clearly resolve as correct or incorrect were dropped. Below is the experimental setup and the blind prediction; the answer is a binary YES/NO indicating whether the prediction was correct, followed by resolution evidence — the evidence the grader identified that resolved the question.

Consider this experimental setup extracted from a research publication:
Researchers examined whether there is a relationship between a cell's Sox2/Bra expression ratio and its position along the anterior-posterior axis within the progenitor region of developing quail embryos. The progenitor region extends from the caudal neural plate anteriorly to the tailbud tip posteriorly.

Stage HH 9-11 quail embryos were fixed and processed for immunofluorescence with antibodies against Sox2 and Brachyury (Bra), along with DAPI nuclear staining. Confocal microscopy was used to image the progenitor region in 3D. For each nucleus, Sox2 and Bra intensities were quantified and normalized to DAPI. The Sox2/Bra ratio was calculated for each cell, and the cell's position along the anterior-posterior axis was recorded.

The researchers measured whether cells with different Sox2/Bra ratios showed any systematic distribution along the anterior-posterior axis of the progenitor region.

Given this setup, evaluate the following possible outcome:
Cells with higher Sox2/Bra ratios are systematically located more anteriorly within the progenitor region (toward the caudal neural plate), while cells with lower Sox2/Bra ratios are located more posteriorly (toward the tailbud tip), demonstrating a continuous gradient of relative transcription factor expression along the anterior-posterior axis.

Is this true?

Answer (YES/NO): NO